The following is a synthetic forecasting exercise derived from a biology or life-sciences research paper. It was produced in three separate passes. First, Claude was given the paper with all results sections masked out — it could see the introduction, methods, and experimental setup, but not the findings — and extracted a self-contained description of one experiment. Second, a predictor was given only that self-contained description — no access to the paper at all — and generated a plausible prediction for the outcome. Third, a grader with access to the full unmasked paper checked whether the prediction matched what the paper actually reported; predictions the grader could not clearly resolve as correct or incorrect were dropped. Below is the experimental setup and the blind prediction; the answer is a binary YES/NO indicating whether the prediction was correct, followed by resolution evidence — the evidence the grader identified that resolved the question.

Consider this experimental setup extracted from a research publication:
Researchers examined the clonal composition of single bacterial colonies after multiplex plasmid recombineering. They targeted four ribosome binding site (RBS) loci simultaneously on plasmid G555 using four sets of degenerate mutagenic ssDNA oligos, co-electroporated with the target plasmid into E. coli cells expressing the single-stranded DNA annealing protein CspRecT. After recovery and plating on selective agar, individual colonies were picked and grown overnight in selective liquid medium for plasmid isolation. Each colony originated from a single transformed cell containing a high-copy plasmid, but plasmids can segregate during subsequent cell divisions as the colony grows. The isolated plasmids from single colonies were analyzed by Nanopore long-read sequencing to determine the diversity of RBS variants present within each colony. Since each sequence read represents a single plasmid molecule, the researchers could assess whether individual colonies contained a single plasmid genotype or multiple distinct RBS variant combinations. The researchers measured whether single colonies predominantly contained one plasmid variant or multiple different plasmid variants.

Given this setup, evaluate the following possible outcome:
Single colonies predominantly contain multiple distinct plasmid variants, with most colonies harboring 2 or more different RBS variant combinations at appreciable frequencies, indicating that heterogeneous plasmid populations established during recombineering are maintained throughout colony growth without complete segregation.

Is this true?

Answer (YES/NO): YES